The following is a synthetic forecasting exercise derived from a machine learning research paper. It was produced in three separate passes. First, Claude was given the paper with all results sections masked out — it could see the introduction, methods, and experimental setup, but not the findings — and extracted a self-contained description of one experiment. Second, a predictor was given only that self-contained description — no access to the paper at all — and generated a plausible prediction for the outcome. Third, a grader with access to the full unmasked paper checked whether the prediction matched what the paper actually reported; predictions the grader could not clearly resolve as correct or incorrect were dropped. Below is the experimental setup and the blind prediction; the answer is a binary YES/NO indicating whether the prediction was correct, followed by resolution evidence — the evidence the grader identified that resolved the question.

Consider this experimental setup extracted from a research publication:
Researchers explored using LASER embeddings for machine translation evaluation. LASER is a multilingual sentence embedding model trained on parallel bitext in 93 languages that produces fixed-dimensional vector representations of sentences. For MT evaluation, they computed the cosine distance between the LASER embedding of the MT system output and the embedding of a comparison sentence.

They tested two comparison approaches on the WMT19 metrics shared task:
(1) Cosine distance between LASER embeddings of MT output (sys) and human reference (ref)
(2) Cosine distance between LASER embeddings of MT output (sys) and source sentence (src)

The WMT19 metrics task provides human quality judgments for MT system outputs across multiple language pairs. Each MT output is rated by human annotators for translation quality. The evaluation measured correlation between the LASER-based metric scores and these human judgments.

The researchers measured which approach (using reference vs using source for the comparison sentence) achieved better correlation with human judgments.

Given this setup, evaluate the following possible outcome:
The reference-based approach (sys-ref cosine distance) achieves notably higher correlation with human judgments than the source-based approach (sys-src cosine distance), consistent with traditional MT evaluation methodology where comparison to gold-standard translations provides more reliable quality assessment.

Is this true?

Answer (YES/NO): YES